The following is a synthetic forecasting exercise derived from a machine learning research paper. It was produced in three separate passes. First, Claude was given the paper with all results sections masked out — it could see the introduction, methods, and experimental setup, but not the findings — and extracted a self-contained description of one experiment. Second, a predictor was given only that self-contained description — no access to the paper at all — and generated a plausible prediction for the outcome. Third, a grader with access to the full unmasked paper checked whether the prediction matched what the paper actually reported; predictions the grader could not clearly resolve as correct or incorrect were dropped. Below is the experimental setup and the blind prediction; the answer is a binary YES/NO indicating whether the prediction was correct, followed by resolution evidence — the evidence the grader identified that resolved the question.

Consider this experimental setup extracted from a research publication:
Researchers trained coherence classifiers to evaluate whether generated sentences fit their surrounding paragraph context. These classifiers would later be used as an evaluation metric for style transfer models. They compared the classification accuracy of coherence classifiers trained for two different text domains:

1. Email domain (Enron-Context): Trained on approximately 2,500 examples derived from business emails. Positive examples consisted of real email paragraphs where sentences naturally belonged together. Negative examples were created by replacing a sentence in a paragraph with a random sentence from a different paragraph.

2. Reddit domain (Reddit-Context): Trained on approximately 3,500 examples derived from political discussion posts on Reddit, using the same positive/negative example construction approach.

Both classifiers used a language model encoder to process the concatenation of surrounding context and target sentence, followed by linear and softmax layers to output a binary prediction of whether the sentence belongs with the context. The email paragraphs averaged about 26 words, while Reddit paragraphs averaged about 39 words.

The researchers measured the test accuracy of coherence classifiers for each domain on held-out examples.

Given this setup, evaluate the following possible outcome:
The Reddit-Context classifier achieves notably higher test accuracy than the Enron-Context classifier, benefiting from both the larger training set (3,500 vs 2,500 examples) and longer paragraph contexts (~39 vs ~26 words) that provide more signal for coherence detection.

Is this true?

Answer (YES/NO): NO